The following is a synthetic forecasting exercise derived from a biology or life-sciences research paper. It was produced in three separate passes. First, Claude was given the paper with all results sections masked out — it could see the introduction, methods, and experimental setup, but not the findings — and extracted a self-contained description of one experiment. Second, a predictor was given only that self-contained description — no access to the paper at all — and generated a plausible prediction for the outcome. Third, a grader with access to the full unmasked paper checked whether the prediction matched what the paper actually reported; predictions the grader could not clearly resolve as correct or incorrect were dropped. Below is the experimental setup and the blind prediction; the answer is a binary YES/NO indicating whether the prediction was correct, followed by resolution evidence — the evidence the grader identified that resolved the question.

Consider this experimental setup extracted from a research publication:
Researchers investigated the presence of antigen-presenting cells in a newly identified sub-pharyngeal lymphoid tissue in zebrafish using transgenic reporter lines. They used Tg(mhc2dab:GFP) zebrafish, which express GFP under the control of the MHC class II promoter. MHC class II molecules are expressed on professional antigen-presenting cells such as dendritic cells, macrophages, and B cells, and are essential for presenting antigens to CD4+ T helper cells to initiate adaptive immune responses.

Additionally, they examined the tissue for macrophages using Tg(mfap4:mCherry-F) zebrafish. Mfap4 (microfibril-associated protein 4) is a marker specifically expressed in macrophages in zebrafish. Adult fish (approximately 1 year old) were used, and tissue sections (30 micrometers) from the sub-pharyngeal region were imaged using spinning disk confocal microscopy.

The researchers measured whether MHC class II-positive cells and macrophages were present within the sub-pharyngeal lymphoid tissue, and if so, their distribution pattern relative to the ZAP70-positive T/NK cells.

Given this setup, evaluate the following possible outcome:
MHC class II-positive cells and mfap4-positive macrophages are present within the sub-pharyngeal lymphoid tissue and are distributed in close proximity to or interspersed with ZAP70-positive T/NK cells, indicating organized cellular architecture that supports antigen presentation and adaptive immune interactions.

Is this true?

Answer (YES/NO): YES